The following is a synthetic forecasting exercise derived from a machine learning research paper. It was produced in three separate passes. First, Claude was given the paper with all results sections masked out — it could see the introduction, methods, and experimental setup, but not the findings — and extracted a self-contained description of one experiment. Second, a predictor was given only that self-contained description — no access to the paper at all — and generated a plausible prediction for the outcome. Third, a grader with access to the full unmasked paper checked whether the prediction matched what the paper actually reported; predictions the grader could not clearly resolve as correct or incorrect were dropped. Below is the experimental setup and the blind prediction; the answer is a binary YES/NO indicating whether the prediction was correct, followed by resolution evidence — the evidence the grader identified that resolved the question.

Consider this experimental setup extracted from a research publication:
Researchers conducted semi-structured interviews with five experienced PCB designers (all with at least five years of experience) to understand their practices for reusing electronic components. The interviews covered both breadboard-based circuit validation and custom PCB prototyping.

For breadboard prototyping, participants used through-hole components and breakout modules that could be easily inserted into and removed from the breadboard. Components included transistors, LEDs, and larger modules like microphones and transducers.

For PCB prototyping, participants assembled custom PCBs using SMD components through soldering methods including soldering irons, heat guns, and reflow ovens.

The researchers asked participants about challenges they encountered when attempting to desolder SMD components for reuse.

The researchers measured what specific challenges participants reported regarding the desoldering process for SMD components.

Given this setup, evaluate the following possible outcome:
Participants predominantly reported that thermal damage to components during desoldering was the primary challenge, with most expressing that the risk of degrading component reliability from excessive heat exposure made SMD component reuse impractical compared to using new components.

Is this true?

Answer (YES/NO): NO